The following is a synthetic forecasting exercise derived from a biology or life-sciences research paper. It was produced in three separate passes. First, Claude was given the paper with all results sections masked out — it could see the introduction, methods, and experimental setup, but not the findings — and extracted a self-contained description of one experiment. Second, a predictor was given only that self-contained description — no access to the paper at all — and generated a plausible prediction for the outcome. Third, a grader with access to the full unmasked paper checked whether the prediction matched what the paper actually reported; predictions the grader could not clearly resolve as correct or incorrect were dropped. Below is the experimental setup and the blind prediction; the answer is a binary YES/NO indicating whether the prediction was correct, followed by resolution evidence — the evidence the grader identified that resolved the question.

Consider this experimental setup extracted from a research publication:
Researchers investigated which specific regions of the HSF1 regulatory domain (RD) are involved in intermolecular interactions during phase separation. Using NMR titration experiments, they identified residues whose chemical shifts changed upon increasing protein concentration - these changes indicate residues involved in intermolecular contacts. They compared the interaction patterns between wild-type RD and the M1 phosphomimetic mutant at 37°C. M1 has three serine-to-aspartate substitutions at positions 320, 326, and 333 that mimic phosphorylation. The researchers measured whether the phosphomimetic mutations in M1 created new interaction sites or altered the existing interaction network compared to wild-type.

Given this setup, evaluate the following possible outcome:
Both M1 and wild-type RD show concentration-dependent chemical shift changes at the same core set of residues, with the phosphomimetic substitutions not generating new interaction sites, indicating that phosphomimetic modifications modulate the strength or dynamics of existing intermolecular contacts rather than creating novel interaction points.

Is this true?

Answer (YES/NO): NO